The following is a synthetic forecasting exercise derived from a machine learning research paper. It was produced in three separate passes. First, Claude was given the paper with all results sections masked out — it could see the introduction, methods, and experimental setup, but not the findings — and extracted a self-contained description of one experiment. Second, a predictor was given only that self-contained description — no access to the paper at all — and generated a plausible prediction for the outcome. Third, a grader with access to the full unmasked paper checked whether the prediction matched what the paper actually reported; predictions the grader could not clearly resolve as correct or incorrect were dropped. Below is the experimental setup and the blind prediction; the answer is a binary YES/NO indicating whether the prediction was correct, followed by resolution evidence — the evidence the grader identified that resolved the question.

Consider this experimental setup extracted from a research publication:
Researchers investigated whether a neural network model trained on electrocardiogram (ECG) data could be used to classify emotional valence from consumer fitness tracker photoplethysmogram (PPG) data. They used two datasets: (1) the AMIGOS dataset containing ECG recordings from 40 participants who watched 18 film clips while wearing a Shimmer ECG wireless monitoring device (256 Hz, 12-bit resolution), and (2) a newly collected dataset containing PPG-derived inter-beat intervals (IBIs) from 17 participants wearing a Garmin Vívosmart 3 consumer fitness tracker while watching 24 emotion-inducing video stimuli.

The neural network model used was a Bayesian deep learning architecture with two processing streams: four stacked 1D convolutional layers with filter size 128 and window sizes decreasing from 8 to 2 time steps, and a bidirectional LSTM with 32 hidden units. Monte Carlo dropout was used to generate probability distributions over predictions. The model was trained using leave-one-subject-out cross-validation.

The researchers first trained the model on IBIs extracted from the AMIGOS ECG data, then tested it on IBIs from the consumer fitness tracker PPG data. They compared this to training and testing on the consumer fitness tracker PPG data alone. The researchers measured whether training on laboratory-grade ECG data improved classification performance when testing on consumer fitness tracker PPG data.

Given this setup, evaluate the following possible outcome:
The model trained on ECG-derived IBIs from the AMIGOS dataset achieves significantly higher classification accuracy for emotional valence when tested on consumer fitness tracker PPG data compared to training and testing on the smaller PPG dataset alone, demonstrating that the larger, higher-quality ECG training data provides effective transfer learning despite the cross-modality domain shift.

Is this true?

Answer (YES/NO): NO